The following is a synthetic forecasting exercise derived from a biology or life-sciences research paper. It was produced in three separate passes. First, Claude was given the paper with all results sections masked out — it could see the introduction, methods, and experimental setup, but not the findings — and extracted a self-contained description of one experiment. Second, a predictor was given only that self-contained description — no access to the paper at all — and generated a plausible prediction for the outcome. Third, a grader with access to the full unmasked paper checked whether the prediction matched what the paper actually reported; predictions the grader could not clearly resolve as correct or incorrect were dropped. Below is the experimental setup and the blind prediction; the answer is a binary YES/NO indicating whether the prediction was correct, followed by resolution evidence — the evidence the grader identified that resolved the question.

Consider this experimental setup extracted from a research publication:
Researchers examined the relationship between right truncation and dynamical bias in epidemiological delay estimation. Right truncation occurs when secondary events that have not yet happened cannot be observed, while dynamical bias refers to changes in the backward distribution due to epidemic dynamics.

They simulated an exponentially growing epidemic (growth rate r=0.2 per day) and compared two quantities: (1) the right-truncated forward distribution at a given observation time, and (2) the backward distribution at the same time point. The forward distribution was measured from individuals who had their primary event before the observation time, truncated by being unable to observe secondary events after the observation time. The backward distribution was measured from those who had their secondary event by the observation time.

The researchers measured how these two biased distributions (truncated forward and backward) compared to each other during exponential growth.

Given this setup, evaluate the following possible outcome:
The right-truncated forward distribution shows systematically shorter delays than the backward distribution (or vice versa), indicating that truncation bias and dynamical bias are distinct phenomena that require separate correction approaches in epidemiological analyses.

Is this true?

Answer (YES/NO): NO